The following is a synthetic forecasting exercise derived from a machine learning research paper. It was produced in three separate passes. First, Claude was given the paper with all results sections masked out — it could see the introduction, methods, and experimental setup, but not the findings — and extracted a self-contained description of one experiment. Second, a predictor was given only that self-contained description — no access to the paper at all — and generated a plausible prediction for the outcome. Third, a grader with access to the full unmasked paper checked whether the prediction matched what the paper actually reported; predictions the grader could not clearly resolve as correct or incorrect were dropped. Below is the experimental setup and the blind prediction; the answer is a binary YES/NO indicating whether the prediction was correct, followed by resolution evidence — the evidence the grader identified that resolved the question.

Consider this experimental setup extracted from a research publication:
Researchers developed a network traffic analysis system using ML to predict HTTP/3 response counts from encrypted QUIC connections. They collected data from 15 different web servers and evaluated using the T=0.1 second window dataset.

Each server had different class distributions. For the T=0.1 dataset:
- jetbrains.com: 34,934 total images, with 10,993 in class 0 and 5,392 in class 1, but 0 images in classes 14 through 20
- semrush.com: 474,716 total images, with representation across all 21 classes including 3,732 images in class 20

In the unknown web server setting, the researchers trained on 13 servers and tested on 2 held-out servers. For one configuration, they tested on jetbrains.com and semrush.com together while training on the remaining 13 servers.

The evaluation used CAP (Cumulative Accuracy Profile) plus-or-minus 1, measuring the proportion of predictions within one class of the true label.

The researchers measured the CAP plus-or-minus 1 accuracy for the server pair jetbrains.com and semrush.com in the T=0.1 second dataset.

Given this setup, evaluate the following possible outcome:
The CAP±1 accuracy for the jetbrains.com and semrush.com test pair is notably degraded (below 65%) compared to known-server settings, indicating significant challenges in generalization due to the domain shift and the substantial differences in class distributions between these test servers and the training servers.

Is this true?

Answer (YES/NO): NO